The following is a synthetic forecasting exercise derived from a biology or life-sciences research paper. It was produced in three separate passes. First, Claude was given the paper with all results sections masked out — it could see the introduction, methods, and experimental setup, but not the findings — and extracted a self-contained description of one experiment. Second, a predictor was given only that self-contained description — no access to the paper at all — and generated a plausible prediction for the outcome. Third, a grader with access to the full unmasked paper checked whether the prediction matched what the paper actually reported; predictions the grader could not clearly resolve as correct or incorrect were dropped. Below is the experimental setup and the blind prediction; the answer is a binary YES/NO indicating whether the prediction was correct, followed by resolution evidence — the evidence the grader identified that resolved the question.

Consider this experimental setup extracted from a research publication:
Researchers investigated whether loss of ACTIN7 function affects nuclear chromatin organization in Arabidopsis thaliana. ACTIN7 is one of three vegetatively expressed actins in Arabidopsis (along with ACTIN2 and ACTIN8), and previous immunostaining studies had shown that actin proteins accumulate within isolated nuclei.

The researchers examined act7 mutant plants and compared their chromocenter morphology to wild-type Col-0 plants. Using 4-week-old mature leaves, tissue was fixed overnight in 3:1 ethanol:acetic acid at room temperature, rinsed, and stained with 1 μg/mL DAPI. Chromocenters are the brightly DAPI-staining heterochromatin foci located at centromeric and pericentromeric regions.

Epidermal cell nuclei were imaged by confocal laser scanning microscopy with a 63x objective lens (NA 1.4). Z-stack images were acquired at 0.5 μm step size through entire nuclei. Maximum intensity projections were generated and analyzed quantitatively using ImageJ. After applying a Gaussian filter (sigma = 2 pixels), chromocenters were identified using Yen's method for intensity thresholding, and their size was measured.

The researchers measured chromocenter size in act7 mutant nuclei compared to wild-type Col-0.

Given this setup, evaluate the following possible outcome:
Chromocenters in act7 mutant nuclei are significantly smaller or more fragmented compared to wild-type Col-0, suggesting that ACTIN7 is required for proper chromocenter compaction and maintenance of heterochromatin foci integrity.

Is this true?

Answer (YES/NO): NO